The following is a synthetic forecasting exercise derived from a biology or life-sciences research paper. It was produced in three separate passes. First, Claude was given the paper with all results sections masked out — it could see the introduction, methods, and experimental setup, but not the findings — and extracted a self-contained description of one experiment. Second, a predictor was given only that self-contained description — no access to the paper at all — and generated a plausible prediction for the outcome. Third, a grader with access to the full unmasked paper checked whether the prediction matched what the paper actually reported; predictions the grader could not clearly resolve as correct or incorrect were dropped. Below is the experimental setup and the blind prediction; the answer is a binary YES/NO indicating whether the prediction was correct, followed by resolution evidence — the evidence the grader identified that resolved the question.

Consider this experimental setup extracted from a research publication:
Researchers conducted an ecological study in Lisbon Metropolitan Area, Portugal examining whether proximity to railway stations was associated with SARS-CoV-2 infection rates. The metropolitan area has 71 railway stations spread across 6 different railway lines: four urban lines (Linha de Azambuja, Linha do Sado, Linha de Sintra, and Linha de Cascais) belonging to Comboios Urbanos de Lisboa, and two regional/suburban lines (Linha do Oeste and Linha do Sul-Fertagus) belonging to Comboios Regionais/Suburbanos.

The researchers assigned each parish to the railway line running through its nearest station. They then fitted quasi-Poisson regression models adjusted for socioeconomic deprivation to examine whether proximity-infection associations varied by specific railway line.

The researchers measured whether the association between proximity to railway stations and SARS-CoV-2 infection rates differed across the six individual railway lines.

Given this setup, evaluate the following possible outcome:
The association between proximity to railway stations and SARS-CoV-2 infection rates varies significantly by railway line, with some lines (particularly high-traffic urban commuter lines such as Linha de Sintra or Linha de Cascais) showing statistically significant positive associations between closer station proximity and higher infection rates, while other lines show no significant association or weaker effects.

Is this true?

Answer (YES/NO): NO